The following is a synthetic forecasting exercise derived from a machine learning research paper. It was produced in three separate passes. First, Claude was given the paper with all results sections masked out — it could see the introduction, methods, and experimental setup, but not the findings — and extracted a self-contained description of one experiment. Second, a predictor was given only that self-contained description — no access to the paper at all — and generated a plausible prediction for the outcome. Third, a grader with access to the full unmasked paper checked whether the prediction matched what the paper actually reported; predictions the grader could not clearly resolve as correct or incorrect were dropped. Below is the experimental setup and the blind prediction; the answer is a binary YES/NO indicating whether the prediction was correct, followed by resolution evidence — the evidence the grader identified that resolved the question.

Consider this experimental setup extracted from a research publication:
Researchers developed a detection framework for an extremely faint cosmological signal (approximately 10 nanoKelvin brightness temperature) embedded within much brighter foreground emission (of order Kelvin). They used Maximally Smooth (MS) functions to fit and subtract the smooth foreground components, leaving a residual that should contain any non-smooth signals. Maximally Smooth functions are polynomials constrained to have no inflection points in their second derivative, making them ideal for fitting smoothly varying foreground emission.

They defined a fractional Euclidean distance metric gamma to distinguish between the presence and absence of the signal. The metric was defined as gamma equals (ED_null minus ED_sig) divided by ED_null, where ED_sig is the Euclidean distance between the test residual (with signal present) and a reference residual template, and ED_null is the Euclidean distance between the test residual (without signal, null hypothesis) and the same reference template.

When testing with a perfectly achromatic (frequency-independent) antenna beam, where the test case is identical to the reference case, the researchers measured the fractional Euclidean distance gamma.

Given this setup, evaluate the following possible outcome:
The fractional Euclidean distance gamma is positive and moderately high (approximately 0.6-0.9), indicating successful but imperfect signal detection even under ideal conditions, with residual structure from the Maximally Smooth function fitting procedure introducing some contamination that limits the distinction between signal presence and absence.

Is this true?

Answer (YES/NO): NO